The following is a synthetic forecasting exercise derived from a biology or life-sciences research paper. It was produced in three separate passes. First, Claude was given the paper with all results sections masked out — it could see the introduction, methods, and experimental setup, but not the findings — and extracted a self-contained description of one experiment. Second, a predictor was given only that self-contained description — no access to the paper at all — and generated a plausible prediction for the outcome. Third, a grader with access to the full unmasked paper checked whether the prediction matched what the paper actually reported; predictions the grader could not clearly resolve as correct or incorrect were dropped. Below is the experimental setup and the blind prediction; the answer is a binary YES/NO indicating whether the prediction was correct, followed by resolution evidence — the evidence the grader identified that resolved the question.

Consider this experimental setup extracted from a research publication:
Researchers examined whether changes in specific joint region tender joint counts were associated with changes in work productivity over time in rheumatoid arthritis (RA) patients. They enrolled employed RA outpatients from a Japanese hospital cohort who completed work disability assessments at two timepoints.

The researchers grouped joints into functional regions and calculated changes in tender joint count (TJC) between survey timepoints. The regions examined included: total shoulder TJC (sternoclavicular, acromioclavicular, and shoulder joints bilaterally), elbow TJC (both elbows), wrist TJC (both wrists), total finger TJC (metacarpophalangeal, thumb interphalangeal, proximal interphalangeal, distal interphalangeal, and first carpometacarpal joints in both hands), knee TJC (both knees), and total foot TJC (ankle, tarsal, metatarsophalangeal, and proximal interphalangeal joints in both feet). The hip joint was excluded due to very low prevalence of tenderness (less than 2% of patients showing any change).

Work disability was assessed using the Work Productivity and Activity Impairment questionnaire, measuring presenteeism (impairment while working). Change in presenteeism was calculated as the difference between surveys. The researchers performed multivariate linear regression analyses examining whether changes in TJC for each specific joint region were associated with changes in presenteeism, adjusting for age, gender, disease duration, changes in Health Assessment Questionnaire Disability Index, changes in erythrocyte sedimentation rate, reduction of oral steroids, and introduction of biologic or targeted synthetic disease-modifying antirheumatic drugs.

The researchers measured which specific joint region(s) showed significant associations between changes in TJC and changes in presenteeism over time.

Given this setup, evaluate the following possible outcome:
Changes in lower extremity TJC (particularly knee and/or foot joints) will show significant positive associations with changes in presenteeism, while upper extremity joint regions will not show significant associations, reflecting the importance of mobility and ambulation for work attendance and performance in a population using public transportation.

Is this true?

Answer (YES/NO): NO